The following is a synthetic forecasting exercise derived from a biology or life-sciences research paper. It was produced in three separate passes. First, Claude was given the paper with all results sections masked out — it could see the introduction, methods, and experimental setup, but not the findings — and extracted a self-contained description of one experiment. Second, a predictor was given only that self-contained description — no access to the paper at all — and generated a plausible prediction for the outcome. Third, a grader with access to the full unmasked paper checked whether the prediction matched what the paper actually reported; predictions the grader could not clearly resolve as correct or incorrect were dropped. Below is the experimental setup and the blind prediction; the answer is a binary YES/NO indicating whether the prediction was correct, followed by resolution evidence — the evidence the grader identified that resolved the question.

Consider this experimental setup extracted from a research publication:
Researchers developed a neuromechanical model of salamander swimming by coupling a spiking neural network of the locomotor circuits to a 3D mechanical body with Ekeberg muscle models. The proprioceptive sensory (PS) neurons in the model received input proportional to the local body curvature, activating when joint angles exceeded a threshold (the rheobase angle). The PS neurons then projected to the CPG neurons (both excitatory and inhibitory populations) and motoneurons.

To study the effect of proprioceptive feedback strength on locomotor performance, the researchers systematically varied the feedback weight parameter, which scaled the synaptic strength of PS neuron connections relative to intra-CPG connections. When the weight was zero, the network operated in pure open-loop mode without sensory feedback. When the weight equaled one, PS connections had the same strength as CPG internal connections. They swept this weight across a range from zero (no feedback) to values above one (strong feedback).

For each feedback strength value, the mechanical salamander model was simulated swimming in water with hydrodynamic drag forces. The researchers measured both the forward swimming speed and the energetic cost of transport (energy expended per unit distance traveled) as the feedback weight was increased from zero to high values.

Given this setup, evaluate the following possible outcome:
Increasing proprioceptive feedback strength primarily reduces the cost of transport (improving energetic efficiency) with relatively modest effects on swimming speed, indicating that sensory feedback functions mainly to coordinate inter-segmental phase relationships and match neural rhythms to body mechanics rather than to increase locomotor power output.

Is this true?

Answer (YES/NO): NO